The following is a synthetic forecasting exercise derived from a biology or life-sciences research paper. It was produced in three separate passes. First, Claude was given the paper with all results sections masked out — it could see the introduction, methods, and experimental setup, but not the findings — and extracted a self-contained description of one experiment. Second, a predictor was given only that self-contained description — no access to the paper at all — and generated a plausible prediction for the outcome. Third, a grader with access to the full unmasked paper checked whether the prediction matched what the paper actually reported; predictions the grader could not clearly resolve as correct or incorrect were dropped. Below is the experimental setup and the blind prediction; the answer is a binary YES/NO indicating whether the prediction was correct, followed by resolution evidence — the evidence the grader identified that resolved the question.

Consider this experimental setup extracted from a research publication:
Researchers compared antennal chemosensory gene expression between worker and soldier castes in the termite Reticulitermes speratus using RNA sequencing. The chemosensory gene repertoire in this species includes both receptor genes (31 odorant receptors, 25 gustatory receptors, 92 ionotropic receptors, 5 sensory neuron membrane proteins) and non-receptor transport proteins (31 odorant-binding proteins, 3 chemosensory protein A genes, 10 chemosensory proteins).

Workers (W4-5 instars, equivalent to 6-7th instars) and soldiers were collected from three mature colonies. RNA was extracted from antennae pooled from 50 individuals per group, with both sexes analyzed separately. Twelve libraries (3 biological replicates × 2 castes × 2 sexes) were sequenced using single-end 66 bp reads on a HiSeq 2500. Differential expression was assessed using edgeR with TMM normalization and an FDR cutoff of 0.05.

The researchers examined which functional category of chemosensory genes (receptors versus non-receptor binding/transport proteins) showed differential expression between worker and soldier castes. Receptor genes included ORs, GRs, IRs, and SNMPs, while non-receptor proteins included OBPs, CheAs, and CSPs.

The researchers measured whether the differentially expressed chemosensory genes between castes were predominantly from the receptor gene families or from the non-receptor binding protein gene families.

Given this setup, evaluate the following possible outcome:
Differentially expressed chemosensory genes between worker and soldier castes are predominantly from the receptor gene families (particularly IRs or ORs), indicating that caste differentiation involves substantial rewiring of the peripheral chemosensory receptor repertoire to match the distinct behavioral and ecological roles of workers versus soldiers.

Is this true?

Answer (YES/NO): NO